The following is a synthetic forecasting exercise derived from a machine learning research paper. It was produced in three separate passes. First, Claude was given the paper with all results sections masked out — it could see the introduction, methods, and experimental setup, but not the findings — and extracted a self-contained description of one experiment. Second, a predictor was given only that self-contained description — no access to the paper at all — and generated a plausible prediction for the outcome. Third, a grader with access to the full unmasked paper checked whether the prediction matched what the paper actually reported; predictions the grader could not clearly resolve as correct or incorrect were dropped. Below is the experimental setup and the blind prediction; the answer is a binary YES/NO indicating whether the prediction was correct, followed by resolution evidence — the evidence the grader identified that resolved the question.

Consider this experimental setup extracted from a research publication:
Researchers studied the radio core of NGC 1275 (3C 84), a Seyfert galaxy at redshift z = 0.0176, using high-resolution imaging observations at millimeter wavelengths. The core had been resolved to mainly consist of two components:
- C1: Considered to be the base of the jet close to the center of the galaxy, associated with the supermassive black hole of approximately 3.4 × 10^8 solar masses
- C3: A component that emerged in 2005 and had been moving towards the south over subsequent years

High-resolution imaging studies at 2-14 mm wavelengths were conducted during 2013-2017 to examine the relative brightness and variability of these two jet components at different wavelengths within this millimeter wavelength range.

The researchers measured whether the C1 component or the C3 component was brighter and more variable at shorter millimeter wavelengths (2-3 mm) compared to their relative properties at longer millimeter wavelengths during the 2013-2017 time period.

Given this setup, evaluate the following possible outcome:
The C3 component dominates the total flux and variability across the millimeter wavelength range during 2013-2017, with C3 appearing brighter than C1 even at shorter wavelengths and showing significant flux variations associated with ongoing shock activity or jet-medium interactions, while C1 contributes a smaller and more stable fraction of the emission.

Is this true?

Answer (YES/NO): NO